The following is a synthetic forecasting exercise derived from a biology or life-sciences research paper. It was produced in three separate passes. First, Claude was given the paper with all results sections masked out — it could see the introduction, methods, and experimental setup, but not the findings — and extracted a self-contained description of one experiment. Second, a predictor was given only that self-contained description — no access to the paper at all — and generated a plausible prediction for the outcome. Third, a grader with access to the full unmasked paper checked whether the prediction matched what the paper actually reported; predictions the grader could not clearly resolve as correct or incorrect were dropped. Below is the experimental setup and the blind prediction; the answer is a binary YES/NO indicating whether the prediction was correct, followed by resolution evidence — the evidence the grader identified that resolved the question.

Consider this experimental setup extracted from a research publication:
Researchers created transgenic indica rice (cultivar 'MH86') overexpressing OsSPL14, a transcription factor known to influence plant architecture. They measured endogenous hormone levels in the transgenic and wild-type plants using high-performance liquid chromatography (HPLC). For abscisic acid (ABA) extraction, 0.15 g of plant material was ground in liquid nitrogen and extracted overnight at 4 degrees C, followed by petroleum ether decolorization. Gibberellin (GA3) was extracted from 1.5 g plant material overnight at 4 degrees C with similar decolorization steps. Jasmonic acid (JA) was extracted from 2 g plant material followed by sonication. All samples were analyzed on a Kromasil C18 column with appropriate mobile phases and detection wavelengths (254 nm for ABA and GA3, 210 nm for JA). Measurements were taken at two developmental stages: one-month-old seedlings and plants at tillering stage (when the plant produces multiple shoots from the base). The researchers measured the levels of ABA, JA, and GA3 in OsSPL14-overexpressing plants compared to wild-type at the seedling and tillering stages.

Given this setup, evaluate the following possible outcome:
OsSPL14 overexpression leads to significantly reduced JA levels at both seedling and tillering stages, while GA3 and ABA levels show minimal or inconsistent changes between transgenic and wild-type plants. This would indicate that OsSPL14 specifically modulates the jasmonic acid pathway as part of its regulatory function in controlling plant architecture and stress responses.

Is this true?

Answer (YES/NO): NO